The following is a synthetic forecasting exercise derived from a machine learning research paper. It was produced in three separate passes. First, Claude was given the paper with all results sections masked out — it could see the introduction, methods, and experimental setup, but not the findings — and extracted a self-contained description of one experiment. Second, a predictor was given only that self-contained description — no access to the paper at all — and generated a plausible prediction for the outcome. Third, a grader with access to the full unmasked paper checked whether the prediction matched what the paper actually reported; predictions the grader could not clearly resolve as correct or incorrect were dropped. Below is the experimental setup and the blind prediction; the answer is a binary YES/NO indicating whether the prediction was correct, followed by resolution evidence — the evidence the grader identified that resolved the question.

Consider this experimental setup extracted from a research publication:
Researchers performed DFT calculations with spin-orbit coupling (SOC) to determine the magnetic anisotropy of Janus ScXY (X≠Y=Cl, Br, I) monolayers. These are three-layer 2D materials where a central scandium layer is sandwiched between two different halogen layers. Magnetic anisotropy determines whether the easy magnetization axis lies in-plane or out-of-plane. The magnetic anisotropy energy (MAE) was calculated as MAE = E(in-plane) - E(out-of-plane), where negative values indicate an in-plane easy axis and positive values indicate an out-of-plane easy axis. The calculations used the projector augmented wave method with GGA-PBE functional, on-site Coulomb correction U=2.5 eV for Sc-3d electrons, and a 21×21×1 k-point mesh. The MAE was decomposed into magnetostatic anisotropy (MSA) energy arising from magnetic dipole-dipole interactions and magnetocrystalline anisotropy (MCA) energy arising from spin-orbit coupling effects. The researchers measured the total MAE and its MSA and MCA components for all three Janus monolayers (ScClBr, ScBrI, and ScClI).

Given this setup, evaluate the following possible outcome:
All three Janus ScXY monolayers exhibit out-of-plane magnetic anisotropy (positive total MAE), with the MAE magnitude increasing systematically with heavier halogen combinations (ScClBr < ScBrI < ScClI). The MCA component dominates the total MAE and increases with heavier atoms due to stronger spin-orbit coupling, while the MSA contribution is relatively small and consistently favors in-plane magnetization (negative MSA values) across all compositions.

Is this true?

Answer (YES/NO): NO